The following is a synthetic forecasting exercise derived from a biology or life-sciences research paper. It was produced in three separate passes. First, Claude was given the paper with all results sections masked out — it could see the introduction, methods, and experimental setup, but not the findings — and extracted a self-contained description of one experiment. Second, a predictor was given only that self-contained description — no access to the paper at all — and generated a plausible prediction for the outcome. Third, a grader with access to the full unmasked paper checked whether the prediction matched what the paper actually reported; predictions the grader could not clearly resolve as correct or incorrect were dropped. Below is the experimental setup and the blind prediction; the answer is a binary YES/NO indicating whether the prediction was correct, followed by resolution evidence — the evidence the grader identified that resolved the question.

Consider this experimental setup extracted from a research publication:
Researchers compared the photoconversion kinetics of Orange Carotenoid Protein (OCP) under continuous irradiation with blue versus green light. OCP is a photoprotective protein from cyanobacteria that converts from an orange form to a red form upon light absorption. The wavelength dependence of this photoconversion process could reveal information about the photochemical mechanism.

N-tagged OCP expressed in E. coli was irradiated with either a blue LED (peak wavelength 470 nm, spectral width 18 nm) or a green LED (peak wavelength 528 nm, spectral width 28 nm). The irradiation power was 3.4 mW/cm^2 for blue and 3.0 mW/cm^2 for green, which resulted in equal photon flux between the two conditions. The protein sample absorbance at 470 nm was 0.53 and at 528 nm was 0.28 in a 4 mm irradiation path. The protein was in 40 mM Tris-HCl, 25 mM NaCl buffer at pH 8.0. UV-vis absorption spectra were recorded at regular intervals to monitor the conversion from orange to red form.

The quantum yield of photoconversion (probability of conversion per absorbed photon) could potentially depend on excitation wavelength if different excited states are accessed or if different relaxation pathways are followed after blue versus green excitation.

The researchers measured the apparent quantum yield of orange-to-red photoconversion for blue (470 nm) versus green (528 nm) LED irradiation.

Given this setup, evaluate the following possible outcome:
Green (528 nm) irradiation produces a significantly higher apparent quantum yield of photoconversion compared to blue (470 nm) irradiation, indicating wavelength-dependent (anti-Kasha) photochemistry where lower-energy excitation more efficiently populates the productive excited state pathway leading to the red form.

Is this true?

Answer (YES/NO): NO